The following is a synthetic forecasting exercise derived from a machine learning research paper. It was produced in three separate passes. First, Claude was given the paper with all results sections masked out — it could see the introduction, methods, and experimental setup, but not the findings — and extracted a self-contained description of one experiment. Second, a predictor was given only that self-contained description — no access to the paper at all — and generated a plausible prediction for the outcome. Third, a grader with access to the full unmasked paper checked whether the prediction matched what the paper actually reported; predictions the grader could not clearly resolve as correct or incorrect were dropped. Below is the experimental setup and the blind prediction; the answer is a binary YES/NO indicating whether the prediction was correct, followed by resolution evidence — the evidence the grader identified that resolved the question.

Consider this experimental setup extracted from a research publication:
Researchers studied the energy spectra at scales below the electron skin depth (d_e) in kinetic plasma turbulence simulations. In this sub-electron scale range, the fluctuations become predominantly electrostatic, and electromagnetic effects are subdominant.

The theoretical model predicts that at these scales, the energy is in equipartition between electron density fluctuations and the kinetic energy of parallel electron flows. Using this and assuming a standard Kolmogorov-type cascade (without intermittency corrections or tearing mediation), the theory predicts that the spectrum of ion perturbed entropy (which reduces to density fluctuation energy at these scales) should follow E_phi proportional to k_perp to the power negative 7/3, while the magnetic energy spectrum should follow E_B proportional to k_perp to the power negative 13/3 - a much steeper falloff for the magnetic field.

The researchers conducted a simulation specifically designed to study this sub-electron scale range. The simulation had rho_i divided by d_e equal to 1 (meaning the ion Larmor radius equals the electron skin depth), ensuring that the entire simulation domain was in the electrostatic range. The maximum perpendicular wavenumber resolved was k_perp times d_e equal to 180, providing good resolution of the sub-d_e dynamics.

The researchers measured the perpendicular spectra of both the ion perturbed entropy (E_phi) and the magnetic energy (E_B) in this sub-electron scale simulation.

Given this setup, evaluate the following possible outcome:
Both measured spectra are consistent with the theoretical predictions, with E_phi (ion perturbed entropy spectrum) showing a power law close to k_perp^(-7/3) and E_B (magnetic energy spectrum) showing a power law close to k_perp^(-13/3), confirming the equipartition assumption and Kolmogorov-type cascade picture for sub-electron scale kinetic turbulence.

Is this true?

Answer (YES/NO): YES